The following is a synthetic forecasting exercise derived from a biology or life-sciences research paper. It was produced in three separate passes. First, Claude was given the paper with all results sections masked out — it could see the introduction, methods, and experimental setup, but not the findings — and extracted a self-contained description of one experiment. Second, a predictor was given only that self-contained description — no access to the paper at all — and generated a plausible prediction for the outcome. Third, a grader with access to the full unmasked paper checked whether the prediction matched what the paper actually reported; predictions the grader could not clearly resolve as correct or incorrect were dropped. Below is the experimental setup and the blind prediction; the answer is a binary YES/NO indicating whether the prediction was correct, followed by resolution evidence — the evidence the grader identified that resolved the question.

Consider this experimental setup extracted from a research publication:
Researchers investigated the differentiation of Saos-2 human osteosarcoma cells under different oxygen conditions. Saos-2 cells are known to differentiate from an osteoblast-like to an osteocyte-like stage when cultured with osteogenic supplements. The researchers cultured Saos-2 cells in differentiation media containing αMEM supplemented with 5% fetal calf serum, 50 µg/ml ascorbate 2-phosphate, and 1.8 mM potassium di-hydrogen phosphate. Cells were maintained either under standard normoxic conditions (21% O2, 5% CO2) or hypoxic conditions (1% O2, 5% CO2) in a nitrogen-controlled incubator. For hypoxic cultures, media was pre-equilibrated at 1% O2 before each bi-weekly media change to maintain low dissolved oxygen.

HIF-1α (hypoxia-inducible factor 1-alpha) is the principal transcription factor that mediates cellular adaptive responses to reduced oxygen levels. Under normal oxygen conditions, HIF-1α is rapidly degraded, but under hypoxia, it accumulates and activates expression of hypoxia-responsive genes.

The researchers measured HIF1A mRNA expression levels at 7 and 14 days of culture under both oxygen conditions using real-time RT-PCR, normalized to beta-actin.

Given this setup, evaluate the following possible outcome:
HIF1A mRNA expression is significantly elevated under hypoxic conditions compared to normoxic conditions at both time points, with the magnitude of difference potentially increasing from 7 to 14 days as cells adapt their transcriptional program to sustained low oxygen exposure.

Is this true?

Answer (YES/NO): NO